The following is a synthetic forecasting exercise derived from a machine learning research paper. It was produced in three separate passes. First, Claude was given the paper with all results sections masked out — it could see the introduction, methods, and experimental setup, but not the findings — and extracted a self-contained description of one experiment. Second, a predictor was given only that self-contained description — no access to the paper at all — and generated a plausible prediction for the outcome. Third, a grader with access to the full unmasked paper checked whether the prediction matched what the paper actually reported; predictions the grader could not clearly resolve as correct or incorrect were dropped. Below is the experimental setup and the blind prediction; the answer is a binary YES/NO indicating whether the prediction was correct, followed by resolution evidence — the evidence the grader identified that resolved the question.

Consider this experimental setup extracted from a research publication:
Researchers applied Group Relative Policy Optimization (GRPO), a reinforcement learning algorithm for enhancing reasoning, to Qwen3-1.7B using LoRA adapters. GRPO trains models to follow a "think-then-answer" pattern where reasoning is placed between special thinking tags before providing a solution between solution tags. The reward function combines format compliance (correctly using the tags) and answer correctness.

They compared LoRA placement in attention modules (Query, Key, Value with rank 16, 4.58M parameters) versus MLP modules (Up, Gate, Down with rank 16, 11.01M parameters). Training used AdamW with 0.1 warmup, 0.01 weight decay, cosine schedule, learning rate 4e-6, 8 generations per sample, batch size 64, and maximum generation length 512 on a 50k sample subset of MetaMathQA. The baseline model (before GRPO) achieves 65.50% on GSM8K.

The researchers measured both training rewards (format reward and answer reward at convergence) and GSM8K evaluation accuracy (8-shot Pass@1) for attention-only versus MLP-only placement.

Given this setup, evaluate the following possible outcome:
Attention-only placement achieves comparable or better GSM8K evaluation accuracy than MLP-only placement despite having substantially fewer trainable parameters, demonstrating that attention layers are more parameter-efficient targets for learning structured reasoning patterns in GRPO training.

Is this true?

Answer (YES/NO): NO